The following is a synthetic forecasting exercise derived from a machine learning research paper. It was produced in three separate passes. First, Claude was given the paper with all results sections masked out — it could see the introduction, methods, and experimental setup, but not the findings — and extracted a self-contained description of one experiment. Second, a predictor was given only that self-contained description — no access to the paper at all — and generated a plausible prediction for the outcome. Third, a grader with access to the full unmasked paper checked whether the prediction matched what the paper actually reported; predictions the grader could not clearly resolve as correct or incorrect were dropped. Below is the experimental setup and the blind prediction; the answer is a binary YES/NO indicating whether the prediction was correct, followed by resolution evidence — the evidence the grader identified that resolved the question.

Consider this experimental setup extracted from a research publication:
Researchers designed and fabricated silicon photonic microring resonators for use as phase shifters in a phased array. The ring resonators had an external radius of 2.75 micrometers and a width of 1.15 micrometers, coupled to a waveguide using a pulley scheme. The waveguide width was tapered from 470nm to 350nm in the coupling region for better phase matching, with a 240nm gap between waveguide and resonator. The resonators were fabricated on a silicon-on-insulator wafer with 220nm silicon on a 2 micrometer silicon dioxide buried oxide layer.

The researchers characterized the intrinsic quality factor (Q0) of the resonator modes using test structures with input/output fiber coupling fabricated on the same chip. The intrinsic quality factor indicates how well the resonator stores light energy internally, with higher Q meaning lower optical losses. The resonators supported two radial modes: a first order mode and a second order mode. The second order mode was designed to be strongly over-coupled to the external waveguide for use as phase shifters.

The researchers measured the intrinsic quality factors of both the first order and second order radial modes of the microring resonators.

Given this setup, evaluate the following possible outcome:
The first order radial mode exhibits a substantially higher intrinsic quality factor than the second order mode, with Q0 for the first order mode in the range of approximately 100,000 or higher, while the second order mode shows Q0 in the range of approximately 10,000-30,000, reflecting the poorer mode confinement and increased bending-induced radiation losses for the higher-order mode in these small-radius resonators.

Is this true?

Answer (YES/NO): NO